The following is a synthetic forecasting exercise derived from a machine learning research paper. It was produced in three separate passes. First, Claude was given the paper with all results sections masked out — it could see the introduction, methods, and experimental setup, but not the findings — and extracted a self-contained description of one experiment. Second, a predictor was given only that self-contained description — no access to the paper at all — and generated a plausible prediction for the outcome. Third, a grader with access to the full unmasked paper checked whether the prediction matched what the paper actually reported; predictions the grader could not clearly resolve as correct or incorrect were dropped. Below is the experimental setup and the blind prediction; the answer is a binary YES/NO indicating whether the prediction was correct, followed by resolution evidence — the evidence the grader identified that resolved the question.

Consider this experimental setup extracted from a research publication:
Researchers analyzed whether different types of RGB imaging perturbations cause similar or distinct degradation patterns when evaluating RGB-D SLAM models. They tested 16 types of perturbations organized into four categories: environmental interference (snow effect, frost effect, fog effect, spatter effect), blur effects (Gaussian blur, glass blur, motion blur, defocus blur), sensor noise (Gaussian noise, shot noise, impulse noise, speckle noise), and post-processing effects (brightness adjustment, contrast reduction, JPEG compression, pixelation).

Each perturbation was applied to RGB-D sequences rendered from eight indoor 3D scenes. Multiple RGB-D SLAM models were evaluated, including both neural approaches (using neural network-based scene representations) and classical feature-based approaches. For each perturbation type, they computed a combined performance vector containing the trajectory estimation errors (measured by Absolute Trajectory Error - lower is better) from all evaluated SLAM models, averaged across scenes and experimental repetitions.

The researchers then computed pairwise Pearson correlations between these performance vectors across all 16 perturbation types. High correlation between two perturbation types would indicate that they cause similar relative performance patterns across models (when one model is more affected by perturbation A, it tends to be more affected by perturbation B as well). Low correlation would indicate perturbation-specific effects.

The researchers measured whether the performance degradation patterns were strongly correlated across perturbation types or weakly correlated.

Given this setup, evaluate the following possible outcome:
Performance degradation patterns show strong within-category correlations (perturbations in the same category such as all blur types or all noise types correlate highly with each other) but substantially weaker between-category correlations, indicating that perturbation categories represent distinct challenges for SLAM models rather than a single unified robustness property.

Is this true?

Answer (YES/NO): NO